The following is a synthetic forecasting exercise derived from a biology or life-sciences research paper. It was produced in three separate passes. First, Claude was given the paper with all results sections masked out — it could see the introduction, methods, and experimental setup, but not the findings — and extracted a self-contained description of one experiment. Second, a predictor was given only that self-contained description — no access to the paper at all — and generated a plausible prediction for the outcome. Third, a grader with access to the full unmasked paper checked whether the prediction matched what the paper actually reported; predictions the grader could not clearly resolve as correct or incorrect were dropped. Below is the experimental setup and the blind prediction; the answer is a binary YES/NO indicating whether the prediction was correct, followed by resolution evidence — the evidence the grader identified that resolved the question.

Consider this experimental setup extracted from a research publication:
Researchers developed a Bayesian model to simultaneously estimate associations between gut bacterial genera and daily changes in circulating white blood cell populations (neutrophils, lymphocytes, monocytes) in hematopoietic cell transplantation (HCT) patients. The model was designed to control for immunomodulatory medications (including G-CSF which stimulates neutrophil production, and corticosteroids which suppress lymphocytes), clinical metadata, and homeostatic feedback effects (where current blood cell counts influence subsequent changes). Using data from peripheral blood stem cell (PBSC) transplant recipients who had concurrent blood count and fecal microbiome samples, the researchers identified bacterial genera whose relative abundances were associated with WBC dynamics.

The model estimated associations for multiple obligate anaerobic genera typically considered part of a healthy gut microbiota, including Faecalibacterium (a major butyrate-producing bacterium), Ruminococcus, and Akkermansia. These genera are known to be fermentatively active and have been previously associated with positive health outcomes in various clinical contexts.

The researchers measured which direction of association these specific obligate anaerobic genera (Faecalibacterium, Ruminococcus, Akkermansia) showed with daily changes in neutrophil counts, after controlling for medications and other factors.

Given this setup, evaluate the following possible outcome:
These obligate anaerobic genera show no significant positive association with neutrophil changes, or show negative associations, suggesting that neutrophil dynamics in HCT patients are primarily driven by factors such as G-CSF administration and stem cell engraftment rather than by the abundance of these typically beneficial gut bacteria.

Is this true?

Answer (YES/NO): NO